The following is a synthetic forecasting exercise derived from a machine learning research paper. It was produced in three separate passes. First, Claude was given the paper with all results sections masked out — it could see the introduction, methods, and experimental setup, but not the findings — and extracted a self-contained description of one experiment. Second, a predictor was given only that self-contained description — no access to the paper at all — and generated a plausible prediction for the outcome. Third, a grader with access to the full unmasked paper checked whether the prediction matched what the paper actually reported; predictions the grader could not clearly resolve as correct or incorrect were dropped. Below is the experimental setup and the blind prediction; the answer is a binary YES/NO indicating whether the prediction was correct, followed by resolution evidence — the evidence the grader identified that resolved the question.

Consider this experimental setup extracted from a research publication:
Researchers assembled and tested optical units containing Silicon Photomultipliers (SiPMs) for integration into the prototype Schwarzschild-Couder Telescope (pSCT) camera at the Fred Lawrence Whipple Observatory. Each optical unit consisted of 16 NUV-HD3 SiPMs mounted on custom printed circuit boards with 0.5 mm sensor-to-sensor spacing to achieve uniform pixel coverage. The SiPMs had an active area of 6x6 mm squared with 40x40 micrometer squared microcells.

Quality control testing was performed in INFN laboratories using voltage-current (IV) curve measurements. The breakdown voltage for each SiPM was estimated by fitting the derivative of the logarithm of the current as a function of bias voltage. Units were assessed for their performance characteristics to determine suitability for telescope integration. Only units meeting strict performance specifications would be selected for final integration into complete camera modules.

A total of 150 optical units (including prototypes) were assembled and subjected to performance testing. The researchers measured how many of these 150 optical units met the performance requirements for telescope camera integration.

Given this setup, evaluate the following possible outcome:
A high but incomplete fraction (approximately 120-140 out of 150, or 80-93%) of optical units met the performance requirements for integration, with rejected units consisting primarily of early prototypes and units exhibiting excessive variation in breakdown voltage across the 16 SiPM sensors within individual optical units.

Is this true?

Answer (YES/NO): NO